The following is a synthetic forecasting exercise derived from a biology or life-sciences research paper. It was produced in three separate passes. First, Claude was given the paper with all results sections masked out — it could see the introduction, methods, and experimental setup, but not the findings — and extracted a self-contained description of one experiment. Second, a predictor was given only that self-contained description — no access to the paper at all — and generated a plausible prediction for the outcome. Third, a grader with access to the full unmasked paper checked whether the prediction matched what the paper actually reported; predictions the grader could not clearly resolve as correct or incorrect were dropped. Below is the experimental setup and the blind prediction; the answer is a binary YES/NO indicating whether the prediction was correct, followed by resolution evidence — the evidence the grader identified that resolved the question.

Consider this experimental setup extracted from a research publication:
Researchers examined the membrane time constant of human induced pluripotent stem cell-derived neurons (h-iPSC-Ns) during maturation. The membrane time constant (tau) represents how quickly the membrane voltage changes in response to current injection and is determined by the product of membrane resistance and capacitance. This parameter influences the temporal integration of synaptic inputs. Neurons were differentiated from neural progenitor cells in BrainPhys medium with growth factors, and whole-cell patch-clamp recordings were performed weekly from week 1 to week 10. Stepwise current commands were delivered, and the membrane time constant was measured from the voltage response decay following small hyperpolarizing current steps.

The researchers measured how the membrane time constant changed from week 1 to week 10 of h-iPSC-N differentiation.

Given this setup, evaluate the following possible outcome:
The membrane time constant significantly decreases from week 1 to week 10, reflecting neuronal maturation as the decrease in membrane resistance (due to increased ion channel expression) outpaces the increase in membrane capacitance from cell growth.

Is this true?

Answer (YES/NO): NO